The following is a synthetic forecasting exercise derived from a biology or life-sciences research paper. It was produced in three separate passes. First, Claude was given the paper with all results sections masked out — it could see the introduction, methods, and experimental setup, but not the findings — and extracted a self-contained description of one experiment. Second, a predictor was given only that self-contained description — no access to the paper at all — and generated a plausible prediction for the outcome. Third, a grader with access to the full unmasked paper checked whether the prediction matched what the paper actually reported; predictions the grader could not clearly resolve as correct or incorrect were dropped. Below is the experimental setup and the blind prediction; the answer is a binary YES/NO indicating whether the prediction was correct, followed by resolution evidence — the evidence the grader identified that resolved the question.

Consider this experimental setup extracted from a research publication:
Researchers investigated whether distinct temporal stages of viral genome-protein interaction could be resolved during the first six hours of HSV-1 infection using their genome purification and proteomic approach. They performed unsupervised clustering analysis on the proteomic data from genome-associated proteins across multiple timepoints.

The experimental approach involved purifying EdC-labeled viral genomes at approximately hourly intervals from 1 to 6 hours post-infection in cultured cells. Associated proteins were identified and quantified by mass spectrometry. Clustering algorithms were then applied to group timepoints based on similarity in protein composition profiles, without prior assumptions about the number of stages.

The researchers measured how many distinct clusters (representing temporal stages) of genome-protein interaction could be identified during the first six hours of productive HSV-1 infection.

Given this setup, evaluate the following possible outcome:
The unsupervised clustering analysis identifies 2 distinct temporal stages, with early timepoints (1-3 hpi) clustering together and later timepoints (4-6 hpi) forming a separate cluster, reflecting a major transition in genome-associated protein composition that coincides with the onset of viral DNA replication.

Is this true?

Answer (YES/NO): NO